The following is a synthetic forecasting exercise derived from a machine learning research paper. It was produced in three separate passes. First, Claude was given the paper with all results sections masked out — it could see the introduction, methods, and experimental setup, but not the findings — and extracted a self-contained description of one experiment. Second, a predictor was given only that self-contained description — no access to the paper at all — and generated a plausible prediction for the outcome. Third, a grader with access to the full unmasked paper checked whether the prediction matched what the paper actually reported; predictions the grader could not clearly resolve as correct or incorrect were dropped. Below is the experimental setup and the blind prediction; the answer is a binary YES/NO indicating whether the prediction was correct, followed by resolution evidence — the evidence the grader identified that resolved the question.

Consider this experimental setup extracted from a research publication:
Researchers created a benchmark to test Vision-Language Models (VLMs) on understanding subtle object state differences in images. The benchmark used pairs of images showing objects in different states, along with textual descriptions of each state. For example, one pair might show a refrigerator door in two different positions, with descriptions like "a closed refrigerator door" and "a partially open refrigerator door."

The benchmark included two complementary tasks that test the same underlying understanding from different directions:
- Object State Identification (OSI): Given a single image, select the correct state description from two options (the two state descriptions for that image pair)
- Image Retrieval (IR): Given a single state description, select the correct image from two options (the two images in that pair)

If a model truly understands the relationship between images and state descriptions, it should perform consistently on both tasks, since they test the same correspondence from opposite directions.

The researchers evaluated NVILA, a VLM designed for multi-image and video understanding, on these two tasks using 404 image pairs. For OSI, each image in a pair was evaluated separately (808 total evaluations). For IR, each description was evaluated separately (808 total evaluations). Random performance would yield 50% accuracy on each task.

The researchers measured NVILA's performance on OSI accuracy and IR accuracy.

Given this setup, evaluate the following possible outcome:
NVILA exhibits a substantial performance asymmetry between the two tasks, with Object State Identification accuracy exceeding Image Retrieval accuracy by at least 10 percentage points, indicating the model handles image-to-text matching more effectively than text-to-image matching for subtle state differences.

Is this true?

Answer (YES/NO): NO